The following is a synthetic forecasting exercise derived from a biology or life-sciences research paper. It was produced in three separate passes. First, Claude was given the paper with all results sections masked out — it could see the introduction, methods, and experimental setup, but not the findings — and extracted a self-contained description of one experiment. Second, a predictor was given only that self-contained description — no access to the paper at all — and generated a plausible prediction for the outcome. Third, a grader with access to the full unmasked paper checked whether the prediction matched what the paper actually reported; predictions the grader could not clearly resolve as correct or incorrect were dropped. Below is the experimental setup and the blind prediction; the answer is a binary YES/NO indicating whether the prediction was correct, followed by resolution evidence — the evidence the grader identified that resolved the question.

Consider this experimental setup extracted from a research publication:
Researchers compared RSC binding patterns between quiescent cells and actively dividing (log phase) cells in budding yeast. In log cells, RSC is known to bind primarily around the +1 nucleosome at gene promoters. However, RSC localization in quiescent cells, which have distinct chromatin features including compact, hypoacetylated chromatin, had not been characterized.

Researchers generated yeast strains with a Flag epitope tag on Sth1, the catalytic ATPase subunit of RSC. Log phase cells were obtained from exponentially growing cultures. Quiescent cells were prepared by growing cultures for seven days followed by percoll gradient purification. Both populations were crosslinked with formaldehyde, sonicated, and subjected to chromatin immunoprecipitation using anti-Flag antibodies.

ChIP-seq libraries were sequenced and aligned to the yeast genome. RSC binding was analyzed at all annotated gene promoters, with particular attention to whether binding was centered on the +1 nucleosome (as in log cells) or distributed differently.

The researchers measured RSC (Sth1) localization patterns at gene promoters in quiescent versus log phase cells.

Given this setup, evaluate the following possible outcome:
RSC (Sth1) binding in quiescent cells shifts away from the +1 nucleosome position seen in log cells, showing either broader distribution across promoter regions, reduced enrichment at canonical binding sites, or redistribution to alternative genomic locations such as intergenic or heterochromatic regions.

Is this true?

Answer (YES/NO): YES